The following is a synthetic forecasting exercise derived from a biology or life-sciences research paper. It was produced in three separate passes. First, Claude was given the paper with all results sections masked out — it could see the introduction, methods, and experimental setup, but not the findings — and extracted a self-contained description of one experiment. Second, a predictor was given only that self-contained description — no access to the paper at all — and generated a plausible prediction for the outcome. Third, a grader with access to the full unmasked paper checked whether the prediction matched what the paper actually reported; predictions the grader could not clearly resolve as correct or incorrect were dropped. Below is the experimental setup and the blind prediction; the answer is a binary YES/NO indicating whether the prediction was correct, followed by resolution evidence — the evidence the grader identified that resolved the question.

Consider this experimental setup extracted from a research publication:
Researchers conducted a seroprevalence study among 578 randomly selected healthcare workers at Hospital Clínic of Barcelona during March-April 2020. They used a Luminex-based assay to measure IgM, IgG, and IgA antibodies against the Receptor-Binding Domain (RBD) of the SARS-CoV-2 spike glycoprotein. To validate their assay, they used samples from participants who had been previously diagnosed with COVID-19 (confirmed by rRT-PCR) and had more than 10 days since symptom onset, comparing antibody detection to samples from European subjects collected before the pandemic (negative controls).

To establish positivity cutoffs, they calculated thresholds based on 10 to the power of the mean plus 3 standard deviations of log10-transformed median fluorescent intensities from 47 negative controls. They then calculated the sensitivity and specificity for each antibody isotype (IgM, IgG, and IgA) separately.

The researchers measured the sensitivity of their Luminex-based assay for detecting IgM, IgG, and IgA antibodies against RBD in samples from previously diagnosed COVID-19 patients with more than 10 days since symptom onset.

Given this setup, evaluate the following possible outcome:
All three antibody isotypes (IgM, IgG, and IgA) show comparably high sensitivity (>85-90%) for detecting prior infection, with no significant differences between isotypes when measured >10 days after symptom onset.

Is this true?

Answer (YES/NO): NO